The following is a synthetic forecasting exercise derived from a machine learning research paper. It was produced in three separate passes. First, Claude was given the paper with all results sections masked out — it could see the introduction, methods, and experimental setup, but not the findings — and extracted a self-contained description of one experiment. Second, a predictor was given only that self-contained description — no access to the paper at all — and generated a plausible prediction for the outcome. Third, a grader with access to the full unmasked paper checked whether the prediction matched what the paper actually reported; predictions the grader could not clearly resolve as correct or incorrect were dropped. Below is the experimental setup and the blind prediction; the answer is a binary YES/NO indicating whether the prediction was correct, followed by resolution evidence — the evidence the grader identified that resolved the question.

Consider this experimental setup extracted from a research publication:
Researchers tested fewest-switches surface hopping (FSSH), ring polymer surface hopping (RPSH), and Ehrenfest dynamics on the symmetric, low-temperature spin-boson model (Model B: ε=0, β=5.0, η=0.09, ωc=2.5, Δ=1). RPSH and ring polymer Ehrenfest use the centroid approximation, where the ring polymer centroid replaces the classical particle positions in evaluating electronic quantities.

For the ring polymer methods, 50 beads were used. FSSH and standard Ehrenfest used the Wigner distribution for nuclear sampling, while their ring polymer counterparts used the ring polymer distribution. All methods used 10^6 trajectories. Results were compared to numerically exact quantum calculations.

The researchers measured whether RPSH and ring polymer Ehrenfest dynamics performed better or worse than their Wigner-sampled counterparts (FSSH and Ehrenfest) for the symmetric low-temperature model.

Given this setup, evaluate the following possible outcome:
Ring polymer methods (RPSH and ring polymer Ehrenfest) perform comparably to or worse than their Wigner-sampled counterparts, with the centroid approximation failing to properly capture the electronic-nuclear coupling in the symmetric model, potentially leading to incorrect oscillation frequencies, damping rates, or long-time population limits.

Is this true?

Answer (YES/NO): YES